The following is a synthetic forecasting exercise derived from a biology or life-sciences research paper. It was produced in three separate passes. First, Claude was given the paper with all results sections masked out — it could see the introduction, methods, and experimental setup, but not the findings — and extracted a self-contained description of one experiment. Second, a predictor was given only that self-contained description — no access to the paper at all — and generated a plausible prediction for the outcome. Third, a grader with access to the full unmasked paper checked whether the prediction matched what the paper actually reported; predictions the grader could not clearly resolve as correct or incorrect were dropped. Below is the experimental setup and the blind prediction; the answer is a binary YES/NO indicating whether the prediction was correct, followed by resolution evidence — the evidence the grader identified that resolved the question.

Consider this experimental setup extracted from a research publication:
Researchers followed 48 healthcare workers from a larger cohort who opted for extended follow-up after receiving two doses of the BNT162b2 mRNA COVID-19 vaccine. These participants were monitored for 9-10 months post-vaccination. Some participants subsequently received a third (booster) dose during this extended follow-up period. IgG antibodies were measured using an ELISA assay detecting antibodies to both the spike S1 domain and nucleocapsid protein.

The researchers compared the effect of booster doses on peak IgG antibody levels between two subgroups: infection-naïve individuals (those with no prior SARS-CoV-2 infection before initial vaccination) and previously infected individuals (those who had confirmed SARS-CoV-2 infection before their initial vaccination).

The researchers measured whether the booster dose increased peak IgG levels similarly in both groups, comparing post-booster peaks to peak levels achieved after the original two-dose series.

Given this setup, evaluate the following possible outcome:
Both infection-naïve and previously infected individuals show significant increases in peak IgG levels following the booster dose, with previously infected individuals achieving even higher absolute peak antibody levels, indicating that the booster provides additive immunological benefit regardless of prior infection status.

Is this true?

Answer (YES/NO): NO